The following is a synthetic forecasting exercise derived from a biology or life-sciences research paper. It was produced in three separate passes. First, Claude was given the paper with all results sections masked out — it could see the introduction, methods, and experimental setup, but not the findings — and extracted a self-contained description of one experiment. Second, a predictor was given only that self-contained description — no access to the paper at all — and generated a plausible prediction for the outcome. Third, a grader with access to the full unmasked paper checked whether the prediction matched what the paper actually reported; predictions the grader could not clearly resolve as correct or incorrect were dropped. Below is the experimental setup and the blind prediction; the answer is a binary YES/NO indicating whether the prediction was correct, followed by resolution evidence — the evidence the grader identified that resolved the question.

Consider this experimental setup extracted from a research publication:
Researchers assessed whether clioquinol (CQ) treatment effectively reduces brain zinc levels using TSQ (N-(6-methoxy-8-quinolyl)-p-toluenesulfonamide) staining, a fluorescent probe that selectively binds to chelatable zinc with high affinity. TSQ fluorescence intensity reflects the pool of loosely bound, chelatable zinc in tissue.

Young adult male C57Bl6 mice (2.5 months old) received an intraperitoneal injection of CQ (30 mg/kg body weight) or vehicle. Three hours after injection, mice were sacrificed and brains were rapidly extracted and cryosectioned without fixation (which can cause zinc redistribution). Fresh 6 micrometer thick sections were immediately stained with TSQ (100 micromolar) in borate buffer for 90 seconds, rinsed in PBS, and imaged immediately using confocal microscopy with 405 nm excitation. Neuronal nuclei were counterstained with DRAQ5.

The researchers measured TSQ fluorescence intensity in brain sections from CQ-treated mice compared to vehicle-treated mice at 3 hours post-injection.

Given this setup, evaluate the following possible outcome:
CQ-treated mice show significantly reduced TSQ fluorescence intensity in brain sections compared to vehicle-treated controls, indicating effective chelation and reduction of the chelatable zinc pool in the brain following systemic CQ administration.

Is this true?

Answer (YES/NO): YES